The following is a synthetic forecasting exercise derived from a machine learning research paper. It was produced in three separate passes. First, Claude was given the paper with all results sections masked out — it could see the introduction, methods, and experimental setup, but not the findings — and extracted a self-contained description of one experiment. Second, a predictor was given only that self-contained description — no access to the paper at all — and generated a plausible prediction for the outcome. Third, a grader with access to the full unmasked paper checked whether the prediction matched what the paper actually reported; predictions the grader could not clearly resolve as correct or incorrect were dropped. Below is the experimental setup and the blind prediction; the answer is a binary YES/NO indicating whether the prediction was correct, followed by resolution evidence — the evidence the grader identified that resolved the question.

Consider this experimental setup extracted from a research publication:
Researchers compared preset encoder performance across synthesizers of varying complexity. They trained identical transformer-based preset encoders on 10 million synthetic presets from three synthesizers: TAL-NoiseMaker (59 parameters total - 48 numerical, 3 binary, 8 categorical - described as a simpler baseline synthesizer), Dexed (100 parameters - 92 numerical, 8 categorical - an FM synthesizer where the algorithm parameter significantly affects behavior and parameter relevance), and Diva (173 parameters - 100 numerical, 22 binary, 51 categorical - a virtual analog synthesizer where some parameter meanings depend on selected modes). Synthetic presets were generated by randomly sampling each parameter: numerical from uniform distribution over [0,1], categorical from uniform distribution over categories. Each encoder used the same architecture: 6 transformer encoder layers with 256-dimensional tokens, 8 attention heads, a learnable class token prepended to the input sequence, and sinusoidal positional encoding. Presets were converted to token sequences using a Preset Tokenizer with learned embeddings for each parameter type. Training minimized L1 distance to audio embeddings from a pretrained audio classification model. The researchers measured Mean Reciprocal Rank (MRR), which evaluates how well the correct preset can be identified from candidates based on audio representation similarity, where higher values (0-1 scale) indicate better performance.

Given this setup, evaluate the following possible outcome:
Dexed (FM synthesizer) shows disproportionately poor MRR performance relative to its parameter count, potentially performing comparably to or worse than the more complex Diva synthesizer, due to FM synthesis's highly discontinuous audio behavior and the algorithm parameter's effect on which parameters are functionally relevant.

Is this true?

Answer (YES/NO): NO